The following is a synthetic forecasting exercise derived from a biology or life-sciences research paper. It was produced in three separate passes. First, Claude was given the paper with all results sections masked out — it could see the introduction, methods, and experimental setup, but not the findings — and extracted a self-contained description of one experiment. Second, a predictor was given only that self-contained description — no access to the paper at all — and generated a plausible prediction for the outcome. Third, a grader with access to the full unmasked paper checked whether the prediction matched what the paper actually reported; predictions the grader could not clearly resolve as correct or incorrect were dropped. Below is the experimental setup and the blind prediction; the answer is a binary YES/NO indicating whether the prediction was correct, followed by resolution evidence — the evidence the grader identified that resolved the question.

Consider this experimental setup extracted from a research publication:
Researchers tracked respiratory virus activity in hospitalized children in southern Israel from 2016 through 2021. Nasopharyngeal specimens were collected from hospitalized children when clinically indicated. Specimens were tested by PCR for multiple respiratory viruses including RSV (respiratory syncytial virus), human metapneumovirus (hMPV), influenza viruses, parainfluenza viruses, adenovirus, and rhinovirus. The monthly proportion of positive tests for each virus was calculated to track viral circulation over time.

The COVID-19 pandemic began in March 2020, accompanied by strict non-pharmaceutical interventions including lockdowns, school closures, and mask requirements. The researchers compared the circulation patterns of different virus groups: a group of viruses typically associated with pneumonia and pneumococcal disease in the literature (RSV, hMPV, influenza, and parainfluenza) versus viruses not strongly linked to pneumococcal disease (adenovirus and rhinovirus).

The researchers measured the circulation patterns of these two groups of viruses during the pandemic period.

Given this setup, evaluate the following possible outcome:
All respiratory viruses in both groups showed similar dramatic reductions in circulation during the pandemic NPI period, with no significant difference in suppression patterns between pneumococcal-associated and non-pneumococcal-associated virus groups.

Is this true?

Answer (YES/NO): NO